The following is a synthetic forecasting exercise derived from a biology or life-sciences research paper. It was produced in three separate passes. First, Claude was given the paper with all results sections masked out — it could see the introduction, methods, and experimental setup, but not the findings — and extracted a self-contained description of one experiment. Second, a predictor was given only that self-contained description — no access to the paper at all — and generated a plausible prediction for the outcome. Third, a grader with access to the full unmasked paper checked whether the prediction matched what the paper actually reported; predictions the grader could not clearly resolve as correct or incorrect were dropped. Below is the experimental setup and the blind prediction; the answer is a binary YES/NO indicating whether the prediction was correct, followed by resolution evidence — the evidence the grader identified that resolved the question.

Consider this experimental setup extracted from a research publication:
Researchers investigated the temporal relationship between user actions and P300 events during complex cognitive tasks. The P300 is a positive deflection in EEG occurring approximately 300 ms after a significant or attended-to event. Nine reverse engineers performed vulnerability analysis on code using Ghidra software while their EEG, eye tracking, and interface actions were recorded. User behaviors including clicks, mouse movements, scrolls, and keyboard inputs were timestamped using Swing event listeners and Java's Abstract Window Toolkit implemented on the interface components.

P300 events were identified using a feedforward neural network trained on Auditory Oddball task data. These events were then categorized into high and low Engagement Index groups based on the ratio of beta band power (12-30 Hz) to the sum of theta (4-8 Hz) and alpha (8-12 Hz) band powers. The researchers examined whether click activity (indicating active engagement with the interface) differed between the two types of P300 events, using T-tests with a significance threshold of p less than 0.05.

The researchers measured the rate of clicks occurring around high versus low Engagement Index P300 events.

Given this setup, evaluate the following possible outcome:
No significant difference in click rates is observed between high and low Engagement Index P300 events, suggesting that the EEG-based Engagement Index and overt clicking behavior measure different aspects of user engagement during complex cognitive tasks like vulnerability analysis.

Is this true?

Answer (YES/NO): NO